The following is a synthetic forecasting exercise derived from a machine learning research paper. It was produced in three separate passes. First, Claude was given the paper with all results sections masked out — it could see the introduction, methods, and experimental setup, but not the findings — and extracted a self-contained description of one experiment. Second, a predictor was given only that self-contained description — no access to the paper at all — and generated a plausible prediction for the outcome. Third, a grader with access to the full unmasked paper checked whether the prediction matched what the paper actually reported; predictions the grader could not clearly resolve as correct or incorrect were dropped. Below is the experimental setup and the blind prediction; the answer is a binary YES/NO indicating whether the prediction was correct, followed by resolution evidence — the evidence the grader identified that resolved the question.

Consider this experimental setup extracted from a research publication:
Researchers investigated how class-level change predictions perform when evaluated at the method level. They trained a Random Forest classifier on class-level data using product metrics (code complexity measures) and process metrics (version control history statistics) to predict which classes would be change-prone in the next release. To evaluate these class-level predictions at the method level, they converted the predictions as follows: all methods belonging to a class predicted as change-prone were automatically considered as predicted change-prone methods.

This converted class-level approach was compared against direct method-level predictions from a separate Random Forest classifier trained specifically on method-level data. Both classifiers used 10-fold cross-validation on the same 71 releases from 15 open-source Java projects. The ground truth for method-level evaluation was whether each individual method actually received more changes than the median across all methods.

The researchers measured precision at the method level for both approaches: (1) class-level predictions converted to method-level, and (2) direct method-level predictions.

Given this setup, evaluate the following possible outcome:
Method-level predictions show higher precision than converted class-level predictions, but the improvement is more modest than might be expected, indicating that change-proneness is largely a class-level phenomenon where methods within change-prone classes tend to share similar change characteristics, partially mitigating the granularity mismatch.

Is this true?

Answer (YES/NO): NO